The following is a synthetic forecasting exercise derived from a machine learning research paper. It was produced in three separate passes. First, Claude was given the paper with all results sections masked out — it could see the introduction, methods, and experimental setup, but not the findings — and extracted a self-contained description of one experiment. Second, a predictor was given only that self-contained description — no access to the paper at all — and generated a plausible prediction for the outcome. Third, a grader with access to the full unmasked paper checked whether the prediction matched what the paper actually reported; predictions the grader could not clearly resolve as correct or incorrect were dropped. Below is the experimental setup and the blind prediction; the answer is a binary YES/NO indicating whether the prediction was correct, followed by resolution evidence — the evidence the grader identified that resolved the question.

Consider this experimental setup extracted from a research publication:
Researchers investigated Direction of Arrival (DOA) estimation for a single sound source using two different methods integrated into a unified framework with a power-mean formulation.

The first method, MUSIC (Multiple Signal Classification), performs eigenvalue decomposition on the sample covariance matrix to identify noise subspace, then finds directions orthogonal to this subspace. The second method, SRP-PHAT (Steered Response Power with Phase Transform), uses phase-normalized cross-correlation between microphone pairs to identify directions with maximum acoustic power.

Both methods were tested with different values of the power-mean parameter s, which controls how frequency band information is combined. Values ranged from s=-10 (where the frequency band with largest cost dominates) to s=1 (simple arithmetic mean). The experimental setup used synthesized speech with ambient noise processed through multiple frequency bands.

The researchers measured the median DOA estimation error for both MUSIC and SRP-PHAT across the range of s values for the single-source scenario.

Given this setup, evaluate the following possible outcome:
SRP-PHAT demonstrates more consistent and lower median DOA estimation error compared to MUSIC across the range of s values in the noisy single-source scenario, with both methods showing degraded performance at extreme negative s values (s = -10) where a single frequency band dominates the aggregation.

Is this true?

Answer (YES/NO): NO